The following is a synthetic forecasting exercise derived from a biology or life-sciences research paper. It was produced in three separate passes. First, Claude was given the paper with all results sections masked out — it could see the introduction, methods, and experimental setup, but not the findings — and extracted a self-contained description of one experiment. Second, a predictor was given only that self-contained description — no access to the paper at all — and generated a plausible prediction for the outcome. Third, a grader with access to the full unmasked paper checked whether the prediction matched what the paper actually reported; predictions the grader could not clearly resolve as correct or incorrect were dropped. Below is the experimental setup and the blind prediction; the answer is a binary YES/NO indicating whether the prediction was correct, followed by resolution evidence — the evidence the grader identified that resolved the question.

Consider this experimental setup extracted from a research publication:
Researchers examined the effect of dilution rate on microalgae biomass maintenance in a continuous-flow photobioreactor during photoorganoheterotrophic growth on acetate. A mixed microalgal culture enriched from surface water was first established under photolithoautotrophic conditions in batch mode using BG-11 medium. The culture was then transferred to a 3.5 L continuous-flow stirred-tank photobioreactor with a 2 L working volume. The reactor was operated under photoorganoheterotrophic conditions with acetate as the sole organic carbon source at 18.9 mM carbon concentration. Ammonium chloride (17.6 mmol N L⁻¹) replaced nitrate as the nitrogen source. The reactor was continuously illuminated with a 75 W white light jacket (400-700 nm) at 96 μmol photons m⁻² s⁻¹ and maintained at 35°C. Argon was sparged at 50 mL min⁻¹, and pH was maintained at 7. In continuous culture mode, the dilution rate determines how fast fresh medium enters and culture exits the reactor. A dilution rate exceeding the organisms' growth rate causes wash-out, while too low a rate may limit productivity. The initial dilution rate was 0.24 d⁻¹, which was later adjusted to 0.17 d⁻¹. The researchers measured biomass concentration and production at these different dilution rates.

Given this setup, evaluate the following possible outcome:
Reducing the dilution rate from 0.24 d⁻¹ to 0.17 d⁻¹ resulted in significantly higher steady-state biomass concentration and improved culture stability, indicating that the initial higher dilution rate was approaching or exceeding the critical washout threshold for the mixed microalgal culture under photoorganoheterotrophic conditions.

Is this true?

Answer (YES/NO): YES